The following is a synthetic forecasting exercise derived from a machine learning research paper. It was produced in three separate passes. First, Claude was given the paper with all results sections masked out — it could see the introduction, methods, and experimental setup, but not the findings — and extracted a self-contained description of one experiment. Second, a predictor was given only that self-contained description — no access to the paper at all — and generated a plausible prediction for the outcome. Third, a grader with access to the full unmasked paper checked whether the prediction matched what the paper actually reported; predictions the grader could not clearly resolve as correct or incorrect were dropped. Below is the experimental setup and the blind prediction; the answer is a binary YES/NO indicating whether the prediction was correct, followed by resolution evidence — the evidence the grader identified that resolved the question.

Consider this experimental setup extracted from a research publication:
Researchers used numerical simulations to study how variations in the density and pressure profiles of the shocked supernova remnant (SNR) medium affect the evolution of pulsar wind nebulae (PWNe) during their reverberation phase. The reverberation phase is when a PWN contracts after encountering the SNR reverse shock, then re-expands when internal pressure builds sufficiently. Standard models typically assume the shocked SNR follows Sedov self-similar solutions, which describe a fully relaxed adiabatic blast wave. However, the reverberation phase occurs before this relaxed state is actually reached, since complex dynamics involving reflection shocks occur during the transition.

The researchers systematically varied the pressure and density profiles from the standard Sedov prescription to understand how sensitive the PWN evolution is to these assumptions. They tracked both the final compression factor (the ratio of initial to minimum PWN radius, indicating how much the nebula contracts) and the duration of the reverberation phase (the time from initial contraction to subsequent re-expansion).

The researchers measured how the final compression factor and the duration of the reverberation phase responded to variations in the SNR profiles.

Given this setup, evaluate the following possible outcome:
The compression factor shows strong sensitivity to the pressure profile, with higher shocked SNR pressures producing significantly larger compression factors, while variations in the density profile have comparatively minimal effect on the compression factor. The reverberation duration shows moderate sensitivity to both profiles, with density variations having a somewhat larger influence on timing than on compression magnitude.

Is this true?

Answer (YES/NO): NO